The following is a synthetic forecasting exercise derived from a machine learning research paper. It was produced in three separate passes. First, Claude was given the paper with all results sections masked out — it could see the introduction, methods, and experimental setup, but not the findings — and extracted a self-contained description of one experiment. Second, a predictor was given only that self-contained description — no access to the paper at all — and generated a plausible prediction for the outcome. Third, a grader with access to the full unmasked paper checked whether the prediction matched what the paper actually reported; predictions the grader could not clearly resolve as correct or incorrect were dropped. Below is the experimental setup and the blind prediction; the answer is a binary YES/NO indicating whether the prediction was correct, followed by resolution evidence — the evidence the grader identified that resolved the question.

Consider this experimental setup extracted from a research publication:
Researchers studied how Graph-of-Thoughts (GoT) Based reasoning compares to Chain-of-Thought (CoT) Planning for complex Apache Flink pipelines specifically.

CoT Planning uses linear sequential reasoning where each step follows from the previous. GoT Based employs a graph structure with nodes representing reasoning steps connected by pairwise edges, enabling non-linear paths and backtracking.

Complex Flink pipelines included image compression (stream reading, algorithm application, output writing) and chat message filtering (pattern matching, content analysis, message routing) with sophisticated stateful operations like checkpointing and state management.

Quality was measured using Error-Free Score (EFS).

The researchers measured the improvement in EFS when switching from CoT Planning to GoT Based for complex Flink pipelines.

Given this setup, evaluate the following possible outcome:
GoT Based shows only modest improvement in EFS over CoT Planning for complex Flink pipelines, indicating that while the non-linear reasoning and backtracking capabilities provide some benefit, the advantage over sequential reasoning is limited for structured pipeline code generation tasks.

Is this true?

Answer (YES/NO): NO